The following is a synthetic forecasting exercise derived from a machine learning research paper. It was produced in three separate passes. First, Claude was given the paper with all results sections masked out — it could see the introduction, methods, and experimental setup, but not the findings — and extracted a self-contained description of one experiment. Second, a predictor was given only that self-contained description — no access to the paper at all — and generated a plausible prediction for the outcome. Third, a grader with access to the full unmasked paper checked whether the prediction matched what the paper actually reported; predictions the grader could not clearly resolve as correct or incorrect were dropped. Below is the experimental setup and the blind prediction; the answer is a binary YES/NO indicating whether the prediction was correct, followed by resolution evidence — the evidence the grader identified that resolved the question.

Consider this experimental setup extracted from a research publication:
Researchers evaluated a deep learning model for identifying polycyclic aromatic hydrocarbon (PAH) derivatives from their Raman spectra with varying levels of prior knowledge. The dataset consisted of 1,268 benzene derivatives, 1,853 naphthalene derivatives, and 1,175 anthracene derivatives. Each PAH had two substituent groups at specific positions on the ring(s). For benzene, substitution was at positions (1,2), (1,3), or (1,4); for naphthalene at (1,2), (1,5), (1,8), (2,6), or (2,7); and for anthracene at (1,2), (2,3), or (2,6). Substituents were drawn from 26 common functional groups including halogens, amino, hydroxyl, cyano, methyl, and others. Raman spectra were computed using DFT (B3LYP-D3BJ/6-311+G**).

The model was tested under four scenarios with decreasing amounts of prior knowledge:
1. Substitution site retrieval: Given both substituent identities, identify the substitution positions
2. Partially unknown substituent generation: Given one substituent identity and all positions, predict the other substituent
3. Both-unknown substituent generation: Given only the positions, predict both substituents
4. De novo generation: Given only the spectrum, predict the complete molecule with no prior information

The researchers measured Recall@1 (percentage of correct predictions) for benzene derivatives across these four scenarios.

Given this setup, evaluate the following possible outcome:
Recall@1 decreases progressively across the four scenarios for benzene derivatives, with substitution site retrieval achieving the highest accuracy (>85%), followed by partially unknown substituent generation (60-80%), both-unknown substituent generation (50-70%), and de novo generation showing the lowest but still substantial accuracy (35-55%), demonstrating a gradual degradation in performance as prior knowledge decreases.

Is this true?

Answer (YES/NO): NO